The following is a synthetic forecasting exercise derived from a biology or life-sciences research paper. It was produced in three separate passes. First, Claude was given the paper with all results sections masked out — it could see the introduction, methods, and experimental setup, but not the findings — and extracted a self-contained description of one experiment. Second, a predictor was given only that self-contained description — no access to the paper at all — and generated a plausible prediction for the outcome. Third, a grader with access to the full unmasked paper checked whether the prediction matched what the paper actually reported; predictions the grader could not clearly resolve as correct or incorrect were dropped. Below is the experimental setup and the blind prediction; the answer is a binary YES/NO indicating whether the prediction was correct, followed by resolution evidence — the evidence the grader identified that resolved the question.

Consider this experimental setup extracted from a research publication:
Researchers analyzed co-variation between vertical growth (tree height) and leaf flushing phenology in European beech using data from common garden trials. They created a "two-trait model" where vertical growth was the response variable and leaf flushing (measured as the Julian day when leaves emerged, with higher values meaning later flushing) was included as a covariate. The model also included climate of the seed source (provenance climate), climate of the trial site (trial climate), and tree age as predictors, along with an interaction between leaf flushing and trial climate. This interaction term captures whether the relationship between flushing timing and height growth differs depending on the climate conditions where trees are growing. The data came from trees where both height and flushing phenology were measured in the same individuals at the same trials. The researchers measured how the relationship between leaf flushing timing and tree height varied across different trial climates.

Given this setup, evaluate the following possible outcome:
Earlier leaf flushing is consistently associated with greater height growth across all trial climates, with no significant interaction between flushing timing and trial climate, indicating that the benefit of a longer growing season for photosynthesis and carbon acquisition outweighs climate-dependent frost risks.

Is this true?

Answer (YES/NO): NO